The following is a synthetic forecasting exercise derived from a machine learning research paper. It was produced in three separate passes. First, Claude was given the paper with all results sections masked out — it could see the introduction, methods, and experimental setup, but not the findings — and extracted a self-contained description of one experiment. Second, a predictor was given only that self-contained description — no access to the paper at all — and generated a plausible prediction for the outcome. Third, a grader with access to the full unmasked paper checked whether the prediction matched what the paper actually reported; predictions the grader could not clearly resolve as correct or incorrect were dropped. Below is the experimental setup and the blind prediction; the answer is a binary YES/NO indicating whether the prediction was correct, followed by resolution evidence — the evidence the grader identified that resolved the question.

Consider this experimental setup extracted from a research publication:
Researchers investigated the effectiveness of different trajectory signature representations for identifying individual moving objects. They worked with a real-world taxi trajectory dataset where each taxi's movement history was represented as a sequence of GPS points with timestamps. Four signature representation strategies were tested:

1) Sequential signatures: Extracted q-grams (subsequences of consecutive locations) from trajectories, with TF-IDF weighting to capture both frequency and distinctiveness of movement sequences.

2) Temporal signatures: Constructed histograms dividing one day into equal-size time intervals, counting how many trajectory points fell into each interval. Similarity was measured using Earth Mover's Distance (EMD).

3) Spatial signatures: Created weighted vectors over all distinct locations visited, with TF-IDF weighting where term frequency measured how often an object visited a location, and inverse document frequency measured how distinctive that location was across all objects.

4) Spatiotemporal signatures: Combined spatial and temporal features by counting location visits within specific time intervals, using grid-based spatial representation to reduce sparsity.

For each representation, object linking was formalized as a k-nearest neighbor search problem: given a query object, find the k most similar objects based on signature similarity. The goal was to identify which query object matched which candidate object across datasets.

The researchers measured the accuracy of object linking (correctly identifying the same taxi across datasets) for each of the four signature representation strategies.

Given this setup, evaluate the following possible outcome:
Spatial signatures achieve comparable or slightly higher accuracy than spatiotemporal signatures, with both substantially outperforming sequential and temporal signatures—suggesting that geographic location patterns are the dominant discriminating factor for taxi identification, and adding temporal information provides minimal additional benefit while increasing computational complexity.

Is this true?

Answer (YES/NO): NO